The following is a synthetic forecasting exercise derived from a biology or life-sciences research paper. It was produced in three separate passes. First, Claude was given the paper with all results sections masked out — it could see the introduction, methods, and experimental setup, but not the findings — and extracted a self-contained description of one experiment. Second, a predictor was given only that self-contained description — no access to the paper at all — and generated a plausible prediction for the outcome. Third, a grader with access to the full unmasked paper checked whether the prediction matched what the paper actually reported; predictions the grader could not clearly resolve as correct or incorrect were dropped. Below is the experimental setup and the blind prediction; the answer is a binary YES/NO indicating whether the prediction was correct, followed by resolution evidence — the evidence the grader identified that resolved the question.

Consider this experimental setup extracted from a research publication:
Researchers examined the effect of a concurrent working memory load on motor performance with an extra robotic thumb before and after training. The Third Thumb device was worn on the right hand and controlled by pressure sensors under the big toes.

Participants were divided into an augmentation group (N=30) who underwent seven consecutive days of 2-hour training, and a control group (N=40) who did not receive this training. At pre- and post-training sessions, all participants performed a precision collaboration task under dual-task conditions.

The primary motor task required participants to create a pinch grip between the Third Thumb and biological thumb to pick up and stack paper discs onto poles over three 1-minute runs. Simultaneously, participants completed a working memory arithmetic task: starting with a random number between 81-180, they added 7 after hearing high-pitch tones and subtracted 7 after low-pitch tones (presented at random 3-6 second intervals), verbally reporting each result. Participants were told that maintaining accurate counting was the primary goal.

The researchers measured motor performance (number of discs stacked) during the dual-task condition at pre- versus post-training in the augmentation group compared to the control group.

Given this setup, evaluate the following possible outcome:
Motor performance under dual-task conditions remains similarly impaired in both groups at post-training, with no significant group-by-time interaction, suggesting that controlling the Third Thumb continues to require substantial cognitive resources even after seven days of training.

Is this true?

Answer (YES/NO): NO